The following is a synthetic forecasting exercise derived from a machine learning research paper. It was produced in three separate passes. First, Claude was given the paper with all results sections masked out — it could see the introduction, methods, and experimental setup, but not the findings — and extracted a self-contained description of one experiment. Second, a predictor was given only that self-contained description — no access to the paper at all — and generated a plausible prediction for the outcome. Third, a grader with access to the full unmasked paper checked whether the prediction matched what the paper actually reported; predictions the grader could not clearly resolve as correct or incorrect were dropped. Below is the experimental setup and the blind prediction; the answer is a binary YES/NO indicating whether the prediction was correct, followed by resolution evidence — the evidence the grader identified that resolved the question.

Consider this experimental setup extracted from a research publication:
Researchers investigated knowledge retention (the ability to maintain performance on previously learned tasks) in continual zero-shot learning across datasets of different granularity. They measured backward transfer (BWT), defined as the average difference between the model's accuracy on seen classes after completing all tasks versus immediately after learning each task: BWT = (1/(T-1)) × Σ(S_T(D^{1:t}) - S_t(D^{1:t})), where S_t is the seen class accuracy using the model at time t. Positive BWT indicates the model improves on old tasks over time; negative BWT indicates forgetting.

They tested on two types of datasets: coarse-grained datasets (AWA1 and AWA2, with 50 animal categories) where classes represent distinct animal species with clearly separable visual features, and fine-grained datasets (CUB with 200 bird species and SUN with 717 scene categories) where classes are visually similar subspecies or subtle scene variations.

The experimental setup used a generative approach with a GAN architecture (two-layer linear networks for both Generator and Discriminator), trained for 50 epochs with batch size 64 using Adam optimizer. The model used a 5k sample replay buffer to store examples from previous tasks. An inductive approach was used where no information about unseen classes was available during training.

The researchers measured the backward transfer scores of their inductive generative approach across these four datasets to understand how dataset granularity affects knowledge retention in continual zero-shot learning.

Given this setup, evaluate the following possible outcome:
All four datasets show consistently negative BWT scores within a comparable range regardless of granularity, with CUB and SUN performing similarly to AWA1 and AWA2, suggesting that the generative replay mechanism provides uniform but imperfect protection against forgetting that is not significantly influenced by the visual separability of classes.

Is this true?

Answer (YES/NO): NO